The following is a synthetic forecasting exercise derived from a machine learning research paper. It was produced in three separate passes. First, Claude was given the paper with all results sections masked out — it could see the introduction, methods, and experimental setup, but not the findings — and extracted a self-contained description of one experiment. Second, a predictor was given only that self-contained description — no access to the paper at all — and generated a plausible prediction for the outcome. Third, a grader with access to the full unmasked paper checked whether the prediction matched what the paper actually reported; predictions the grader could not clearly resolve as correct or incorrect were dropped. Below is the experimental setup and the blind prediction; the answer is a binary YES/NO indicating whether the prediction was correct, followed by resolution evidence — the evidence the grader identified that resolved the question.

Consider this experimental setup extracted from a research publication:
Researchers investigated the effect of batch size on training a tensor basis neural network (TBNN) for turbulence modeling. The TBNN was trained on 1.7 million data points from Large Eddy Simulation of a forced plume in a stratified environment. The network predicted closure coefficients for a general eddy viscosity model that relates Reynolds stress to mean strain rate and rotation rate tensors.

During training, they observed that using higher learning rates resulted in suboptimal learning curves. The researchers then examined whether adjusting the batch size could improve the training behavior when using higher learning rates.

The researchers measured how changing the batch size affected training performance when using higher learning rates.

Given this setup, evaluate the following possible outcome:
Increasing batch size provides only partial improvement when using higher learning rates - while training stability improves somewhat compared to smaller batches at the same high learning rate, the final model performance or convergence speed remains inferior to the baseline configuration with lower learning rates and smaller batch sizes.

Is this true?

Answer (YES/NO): NO